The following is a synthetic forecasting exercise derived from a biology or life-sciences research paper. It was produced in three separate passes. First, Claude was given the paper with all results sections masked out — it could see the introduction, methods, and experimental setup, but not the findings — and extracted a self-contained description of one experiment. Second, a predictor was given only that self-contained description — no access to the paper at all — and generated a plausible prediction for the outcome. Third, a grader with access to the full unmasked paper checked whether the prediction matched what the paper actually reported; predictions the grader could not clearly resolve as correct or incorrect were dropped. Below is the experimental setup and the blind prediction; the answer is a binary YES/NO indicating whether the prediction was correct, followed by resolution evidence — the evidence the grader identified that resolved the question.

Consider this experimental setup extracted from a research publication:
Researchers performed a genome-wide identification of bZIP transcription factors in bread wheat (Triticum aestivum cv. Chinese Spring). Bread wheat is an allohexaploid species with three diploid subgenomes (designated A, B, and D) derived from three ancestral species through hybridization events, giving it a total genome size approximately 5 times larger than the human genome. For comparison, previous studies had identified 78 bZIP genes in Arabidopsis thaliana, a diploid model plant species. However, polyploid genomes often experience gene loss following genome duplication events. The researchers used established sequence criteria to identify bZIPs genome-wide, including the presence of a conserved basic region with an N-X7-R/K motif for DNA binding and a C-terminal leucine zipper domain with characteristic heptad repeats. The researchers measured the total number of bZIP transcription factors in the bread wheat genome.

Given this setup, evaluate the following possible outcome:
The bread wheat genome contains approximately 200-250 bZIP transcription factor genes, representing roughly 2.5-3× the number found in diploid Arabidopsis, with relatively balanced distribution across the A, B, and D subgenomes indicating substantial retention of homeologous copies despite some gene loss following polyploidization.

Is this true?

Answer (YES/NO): NO